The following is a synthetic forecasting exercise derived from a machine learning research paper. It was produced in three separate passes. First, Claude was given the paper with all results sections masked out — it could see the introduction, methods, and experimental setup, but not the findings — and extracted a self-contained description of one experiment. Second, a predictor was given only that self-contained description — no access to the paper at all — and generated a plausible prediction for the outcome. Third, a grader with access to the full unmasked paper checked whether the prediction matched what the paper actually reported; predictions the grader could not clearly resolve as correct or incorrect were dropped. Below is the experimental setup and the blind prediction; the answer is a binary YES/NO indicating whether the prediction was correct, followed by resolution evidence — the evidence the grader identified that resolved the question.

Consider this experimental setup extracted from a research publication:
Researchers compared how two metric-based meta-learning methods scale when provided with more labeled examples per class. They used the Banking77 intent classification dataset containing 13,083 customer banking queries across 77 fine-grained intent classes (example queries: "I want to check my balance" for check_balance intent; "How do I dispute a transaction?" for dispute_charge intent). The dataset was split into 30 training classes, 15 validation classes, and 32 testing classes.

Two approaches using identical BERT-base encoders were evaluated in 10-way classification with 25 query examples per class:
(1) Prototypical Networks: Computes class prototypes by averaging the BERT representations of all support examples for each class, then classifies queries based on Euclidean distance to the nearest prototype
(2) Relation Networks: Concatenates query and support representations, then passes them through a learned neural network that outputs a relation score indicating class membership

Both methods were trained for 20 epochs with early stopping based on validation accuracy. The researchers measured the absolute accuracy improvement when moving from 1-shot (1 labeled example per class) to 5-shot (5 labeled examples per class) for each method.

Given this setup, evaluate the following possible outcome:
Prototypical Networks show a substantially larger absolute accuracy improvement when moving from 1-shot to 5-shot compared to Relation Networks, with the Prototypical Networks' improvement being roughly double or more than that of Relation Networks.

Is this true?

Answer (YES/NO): NO